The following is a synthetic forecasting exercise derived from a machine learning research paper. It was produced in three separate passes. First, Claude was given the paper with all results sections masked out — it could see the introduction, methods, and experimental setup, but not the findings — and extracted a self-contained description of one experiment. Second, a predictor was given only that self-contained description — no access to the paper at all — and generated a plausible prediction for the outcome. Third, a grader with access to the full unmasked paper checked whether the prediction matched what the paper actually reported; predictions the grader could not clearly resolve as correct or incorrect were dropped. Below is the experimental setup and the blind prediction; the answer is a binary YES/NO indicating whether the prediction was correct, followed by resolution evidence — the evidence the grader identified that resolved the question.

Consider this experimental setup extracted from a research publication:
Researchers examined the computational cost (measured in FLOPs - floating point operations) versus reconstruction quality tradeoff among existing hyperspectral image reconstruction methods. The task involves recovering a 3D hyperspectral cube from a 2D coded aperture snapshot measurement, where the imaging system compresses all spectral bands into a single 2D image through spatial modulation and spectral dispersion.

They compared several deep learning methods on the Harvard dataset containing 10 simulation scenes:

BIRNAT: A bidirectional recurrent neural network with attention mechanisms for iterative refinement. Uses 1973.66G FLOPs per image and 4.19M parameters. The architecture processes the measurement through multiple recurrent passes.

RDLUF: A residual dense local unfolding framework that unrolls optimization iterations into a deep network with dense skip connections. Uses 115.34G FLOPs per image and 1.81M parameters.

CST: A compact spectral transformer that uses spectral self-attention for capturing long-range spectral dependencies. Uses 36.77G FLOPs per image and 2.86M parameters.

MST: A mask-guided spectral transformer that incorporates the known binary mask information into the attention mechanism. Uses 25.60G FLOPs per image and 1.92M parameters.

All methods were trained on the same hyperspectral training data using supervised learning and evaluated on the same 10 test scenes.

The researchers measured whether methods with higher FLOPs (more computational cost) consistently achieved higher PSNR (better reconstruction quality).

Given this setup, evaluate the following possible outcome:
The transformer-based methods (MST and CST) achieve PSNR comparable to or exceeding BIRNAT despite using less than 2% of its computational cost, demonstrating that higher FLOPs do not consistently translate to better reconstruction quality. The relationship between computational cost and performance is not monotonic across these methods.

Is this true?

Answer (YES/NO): NO